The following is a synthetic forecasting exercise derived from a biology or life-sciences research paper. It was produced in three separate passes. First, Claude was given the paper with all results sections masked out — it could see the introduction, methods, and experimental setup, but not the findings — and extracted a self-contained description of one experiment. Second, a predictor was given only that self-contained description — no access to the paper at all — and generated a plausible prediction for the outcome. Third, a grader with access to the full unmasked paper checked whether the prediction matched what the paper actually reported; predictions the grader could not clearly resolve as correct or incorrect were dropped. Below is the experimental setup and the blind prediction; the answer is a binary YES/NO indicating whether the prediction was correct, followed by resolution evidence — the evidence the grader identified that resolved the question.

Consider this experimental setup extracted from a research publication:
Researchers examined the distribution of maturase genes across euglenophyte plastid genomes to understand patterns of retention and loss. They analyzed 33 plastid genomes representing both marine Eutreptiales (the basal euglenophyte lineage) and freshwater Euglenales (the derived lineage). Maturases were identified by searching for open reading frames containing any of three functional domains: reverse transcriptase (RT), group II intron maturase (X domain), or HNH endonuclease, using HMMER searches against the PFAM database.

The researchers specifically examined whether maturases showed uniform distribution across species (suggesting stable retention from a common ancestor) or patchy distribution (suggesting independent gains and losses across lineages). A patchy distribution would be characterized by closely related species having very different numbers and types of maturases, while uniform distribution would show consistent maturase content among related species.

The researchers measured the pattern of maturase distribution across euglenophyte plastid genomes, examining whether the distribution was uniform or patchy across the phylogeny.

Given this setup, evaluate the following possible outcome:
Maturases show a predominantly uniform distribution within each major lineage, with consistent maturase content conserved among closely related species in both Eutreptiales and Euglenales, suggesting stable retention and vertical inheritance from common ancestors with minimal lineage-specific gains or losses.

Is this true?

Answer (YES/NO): NO